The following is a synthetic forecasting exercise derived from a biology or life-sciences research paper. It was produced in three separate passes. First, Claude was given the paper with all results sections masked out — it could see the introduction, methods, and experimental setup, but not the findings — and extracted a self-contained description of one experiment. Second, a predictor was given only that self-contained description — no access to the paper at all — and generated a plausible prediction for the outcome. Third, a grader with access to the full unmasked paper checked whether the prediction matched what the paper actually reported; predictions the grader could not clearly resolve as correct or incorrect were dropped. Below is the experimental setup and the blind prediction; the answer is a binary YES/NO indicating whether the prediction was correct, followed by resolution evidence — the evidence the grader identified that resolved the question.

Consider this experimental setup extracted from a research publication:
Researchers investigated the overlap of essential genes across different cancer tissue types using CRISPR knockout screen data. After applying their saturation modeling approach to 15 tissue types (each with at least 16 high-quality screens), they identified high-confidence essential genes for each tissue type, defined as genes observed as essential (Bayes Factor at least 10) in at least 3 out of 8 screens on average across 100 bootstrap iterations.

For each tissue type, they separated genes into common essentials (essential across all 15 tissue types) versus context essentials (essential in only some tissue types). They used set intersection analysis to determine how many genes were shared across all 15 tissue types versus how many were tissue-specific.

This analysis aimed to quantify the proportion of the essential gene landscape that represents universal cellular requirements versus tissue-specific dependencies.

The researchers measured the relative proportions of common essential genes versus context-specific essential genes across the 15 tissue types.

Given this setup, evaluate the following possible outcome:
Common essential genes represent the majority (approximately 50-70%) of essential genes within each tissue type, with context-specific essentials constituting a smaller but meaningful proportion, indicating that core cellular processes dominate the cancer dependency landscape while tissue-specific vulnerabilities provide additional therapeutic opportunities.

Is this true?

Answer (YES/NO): YES